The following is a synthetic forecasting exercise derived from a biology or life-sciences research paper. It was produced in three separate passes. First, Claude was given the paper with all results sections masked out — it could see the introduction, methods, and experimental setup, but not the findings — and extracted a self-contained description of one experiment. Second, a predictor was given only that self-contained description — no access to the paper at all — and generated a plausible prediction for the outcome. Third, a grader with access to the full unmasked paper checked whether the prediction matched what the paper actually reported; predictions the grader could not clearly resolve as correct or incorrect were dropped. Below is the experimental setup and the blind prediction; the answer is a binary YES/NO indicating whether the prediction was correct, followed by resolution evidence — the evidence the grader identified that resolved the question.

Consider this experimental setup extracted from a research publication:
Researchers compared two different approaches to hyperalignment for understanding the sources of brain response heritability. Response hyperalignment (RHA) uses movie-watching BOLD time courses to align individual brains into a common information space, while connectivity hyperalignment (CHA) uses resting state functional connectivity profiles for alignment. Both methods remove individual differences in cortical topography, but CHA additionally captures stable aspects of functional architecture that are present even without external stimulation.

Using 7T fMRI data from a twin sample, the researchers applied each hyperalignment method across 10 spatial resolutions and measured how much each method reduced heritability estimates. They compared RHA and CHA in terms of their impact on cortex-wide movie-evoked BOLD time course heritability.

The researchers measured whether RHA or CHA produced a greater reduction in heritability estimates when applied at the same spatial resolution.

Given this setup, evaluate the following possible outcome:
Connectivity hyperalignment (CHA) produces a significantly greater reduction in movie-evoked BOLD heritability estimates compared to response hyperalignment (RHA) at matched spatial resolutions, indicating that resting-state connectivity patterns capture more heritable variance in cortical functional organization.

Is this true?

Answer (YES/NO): NO